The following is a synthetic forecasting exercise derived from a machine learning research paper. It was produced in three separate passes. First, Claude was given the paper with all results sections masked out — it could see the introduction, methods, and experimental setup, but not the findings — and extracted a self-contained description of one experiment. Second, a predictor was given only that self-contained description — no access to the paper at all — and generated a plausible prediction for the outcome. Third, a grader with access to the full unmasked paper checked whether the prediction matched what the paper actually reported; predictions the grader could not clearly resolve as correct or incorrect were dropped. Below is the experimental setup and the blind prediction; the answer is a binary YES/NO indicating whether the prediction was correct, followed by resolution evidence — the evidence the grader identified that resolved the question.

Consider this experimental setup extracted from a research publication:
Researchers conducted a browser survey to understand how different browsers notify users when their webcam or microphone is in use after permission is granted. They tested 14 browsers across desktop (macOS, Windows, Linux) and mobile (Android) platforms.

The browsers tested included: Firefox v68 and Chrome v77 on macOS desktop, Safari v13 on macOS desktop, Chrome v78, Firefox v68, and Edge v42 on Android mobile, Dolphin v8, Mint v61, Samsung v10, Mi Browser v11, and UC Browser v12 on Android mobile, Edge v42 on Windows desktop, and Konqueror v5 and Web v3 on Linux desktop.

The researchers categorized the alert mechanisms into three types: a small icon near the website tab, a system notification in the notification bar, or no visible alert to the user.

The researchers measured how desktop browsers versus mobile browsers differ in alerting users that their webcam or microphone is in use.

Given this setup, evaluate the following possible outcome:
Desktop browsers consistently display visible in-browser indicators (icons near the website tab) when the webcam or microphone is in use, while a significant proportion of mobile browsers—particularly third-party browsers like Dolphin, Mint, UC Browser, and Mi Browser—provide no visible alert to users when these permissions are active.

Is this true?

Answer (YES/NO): NO